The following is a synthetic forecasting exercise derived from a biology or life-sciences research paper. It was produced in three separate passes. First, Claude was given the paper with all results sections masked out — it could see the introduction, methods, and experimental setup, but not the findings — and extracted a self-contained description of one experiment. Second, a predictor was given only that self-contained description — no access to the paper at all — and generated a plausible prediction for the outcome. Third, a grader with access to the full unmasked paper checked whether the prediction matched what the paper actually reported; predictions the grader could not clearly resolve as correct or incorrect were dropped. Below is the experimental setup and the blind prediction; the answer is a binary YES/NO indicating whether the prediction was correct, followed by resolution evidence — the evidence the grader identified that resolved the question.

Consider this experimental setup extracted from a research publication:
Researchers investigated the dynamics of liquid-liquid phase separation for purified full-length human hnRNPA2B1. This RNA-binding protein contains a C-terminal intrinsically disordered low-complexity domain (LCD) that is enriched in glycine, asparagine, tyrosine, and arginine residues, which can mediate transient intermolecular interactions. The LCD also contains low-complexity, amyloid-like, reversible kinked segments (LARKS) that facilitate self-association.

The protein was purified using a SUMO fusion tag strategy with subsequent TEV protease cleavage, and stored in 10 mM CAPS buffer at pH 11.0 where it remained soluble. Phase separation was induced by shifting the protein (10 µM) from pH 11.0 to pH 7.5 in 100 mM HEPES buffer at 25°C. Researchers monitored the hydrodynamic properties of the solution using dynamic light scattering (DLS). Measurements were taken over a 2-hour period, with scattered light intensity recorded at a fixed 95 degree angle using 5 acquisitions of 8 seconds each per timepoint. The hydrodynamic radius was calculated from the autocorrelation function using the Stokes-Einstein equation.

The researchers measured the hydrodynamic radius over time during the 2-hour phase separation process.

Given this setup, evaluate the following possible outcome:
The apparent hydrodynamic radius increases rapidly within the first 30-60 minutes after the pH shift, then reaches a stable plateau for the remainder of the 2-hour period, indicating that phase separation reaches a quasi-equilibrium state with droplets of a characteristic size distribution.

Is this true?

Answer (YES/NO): NO